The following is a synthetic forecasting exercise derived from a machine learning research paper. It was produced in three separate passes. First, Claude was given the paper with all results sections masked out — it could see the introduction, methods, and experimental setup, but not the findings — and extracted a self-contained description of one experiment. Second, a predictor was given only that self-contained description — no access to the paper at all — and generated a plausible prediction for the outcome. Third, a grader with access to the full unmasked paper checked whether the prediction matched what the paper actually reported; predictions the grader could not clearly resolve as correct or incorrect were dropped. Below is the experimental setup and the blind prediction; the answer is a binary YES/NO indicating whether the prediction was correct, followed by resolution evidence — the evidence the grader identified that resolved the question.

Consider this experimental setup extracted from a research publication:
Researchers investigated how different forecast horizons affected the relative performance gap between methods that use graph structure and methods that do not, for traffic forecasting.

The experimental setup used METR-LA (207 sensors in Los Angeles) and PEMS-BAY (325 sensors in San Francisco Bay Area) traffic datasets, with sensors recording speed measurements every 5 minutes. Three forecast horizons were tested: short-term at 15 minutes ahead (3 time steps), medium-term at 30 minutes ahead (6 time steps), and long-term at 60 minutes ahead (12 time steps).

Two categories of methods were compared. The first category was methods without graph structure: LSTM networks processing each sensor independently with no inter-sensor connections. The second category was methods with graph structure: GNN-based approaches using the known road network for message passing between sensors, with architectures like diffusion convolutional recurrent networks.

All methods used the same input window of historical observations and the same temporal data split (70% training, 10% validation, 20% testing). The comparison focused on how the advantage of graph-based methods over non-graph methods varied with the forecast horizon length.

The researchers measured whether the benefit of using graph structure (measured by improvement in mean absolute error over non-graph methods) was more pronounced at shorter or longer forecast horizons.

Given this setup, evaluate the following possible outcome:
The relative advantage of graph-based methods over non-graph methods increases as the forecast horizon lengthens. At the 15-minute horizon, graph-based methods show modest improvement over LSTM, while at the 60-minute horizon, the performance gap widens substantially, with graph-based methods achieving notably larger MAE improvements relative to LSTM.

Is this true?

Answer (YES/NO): NO